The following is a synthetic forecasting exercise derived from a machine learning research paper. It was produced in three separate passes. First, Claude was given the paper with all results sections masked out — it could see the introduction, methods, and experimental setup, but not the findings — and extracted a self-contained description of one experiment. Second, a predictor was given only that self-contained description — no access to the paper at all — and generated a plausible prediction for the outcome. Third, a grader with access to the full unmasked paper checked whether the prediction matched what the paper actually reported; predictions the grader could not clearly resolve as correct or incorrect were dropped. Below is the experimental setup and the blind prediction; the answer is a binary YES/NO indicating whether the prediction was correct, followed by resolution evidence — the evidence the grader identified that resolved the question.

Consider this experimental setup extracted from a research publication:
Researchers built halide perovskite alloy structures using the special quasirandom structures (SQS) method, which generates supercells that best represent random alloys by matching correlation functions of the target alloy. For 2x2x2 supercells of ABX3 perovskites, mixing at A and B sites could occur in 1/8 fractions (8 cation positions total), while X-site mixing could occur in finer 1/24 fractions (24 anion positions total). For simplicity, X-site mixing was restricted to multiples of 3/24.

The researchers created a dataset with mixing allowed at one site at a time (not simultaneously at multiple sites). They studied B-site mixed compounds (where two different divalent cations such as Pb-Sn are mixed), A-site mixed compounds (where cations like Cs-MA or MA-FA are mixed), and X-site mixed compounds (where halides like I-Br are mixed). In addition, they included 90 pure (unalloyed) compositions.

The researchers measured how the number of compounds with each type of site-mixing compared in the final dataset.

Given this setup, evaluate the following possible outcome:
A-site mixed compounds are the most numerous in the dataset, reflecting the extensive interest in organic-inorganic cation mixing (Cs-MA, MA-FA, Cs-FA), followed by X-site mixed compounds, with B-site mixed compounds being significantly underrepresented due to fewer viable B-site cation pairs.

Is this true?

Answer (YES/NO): NO